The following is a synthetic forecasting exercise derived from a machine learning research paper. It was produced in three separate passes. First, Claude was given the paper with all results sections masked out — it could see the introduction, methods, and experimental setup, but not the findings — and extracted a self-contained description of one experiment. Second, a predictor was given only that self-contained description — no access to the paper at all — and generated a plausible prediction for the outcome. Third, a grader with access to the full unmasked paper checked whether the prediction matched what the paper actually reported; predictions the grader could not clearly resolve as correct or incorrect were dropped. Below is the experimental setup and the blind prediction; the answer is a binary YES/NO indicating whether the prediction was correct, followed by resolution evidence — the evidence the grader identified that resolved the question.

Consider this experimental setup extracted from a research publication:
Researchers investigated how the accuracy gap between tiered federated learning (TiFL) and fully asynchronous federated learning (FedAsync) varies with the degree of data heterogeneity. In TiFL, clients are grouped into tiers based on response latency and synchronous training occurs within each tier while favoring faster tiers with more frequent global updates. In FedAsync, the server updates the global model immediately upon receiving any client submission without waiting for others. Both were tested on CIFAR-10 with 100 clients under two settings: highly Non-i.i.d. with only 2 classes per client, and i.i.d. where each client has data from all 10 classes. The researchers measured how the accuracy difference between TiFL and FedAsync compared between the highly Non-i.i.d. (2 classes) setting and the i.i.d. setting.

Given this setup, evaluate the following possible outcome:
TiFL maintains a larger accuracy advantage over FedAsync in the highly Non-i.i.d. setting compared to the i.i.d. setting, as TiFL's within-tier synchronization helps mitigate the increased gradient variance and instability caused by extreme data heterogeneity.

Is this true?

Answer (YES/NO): NO